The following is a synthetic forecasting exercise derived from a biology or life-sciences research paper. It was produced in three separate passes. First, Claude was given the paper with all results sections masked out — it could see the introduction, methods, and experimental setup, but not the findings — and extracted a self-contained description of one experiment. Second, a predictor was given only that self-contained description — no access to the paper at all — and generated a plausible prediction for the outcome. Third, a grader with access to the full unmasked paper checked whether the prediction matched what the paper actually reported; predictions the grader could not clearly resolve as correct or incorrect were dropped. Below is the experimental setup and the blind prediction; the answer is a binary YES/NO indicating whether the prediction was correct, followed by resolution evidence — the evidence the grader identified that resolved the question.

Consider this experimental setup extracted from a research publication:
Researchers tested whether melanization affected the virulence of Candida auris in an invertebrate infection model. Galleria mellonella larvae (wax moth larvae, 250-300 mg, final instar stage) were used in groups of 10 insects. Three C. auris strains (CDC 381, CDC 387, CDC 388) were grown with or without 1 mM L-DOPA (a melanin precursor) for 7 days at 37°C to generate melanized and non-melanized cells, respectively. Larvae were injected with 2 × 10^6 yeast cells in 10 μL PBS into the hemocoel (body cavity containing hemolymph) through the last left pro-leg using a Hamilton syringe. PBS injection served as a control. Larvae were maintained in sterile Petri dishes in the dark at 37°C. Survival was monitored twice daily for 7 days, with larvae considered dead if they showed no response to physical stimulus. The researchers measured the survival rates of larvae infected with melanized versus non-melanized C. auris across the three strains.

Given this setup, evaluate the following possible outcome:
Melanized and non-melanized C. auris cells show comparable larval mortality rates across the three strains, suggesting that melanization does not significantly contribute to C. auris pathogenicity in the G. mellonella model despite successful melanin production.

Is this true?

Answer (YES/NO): YES